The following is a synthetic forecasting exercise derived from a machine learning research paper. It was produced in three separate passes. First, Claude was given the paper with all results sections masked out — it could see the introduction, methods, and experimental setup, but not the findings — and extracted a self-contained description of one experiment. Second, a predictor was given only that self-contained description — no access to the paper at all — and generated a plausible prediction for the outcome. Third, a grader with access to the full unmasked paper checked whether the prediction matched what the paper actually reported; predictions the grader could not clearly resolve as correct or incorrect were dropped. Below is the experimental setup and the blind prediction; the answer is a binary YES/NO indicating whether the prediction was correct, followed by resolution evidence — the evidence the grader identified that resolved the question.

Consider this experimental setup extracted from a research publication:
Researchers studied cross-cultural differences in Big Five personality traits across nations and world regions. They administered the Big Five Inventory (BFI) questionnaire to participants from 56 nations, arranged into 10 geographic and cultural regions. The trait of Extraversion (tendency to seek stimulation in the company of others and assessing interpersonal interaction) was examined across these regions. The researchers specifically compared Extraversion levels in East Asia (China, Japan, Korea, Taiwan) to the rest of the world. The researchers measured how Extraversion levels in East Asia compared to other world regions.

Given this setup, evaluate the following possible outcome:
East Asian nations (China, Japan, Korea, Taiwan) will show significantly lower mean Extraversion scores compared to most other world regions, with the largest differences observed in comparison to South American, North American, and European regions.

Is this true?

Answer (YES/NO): NO